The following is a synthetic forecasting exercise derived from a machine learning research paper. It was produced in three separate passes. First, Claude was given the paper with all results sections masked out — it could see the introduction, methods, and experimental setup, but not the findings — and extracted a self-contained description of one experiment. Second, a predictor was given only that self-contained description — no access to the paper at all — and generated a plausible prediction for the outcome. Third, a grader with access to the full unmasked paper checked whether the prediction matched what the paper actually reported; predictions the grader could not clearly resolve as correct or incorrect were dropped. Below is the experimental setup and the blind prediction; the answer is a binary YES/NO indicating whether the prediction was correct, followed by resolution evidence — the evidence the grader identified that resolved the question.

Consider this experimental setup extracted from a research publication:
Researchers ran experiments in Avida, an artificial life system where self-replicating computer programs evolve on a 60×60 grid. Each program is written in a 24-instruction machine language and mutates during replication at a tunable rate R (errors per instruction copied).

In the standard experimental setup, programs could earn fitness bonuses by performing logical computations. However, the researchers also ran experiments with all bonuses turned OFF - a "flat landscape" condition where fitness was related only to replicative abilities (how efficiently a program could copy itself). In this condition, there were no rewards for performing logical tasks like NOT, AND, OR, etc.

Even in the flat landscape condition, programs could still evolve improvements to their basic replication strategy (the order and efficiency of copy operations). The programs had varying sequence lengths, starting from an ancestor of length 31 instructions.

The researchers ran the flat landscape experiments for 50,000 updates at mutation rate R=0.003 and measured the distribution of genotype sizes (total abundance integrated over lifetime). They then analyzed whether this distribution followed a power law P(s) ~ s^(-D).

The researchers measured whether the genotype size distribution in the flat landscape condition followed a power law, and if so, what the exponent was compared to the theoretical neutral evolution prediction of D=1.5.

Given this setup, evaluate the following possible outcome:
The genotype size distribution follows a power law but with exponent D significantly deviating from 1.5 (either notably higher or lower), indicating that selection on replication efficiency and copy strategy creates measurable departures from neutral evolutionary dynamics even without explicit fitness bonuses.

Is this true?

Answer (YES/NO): YES